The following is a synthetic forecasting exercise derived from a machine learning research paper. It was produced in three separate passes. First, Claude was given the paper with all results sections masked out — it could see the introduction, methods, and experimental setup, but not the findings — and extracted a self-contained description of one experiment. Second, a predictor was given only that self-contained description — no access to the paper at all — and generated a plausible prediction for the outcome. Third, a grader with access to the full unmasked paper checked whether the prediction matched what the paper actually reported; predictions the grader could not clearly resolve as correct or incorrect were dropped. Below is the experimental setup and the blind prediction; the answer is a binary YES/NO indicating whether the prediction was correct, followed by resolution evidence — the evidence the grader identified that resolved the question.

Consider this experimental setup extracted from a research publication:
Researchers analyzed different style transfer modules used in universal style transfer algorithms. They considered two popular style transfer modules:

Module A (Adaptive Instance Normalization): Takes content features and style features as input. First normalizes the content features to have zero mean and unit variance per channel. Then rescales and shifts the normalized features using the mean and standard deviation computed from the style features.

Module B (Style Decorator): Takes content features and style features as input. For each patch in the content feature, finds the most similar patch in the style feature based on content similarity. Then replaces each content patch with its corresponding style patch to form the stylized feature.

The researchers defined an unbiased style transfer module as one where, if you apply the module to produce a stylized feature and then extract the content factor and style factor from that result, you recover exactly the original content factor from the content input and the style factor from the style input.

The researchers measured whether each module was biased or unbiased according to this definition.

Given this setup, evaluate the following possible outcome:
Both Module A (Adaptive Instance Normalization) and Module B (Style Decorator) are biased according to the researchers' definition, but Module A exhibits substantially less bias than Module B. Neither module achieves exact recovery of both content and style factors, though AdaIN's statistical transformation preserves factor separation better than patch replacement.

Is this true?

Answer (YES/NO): NO